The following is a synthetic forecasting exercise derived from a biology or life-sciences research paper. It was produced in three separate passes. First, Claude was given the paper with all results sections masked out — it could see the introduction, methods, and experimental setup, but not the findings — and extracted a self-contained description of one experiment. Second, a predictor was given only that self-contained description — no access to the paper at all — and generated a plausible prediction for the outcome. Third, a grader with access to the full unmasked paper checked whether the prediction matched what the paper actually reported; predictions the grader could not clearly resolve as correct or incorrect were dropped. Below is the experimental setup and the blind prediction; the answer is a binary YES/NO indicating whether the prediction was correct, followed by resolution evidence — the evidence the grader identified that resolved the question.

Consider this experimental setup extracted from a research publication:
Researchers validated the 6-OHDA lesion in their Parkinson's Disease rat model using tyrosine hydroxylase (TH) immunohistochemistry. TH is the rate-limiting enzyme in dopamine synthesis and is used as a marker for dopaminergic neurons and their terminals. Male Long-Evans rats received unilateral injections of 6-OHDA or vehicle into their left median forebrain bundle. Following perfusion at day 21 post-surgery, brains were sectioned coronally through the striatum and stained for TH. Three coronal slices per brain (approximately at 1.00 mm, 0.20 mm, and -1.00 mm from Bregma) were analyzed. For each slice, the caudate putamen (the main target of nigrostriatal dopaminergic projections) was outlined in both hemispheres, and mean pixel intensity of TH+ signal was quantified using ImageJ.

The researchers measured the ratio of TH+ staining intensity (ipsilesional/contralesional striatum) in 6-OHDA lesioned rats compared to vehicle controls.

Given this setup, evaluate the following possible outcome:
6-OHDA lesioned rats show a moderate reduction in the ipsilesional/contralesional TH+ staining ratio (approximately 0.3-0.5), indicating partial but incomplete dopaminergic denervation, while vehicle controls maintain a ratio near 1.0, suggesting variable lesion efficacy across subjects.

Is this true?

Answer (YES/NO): NO